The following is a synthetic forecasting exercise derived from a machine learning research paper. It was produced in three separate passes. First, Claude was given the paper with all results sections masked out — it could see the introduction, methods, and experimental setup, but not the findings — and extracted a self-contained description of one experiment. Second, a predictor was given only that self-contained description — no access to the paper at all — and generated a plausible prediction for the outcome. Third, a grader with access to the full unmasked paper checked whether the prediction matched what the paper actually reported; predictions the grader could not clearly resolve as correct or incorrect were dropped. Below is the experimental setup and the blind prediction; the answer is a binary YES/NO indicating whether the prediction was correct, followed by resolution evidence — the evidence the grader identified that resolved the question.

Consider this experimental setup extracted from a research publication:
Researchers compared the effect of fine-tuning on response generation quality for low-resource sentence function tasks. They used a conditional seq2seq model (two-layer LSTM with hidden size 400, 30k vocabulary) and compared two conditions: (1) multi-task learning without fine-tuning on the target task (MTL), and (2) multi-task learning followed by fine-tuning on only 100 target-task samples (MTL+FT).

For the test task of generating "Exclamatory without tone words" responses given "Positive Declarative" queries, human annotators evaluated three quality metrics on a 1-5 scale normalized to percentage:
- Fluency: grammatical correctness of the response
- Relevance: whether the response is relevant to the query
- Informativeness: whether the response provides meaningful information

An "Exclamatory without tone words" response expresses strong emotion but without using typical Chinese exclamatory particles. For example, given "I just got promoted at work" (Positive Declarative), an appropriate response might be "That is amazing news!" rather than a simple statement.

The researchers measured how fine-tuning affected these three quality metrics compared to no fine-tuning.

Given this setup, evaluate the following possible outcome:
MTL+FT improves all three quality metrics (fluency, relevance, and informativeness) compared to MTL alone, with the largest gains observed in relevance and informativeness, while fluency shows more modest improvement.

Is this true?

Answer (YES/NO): NO